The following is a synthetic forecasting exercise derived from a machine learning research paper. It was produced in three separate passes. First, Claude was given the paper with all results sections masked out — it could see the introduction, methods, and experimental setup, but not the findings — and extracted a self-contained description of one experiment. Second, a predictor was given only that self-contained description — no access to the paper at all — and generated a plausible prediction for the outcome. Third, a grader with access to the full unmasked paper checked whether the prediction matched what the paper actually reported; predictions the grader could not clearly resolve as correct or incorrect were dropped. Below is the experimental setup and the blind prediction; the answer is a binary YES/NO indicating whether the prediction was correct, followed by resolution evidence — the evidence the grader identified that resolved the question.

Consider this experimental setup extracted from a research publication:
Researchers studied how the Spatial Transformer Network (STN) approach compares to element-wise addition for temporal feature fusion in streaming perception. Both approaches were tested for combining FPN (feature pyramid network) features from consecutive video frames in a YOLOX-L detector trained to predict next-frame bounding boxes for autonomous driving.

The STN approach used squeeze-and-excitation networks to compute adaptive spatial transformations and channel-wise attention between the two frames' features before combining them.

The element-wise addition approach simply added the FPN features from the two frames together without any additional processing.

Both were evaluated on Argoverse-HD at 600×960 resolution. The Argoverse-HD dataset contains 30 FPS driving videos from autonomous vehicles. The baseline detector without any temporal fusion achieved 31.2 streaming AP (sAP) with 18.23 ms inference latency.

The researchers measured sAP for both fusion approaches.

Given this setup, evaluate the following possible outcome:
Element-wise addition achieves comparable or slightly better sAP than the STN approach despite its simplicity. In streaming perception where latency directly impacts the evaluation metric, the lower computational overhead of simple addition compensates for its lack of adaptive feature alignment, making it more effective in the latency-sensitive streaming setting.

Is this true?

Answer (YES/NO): NO